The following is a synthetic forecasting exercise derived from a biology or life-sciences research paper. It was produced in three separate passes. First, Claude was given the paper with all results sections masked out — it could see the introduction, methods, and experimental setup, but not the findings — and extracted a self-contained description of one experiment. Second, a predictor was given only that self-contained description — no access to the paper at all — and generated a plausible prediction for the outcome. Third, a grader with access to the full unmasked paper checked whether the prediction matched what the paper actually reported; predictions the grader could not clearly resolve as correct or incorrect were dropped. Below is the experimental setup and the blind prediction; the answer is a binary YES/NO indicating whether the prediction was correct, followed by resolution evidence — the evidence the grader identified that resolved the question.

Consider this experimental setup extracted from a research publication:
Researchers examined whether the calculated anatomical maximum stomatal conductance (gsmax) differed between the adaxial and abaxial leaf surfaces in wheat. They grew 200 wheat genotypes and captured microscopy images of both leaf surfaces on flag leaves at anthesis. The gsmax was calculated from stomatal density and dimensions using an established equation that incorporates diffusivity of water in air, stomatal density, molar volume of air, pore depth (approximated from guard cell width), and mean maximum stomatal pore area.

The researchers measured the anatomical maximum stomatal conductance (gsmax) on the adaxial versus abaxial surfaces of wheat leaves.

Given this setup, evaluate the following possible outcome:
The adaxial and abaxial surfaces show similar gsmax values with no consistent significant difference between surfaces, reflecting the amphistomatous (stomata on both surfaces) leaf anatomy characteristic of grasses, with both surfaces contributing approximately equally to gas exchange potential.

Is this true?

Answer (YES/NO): NO